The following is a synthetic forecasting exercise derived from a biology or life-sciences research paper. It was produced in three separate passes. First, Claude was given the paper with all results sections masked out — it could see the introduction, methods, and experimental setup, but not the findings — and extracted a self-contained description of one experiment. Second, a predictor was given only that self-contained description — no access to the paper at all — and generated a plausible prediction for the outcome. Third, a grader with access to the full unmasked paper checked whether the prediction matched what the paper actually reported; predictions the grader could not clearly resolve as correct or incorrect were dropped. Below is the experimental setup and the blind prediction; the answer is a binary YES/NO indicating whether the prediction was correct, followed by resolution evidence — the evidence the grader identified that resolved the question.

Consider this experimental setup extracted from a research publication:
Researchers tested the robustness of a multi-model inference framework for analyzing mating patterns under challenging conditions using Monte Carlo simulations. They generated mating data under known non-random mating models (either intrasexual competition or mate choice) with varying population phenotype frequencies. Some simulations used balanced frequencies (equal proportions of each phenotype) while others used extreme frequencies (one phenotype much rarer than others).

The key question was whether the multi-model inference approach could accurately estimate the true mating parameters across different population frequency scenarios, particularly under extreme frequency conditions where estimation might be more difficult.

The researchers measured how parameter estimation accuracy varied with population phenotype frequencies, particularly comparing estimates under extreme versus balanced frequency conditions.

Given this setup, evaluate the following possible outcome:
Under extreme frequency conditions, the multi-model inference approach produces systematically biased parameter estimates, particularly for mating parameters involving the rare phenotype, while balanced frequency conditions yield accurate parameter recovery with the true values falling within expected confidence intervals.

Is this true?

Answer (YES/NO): NO